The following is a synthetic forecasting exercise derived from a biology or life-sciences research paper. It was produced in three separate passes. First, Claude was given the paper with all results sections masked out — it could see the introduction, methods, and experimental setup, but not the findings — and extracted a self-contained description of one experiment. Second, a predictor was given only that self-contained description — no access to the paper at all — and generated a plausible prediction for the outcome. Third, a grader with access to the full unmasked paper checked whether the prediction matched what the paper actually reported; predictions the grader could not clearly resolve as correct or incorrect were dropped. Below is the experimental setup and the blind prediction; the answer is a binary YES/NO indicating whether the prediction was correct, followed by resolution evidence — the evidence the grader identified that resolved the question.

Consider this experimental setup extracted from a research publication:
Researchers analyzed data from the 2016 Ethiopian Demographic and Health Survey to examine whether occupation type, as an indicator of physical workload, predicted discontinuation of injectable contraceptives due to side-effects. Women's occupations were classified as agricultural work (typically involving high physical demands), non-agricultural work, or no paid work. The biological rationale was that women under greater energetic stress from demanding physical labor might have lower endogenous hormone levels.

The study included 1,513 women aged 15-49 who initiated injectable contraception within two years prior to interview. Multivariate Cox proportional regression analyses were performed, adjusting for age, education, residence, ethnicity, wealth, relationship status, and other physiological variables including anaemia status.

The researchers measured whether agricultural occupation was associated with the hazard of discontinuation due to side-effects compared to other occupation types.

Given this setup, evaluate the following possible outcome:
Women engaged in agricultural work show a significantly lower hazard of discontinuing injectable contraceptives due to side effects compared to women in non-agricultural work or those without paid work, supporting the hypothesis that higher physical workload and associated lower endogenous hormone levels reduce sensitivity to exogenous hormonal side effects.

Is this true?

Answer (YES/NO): NO